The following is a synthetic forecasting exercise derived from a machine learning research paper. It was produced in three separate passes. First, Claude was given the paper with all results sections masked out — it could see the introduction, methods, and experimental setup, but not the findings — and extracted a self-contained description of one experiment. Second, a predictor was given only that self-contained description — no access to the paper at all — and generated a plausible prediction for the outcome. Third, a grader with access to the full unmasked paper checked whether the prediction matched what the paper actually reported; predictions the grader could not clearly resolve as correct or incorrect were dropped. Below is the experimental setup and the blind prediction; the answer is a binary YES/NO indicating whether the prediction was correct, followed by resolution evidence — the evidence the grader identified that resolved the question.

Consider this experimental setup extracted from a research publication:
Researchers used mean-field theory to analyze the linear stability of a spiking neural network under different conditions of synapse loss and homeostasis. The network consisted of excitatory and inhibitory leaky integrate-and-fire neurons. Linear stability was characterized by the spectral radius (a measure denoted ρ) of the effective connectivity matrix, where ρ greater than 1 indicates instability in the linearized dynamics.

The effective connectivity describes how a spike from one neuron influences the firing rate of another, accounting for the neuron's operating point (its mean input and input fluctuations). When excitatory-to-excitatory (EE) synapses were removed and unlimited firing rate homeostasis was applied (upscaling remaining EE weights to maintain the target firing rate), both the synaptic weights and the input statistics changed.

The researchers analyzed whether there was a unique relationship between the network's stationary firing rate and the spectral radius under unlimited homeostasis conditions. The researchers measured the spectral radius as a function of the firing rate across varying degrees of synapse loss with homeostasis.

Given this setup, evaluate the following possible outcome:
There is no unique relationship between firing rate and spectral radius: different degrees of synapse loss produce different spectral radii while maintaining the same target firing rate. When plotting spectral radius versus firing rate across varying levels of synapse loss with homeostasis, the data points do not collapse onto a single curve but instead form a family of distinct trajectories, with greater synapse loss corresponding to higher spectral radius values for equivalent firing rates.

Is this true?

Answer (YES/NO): NO